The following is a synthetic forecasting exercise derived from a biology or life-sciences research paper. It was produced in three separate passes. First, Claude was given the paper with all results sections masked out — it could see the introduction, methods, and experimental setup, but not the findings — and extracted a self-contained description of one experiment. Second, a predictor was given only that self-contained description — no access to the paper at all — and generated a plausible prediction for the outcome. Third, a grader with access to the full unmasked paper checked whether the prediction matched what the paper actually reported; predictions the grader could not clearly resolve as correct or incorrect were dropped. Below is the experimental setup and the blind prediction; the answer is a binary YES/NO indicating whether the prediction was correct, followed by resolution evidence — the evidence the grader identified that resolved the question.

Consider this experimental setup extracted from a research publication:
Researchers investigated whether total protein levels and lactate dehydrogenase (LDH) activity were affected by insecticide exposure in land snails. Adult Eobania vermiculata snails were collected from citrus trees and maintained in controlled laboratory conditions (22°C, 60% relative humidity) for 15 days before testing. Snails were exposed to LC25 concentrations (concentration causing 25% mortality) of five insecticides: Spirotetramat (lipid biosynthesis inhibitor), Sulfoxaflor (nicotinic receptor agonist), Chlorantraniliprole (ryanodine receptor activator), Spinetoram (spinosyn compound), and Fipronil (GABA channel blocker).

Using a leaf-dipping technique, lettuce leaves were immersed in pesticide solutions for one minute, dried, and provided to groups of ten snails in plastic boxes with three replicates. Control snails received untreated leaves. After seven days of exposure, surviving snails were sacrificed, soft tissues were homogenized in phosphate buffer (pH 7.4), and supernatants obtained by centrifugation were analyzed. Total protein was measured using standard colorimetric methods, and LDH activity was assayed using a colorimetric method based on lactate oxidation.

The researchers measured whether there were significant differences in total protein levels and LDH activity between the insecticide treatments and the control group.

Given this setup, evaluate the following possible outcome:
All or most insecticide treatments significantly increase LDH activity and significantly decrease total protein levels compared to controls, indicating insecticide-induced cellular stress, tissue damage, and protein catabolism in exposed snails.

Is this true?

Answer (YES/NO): NO